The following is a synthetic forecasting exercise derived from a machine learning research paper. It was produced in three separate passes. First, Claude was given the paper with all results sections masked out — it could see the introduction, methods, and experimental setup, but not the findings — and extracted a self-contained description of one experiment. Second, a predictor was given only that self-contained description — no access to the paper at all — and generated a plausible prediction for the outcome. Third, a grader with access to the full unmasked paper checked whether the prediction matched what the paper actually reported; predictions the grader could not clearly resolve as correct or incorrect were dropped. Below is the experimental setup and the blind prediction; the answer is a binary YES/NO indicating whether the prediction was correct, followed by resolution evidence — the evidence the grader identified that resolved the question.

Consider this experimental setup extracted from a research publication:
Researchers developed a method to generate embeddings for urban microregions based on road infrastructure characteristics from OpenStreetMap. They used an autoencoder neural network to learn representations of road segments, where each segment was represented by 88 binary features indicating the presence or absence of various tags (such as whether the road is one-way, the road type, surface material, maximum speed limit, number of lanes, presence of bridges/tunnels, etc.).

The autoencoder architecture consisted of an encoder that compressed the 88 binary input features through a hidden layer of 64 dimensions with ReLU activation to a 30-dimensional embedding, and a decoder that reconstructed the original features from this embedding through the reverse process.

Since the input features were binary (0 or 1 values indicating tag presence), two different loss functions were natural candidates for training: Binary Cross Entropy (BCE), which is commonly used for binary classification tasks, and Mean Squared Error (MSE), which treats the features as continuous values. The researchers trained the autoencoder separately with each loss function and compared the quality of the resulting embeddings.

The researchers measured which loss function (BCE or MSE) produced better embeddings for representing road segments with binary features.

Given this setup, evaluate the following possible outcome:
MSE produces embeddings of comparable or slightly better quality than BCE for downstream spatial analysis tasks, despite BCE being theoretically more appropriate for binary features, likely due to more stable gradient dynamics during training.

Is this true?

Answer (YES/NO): NO